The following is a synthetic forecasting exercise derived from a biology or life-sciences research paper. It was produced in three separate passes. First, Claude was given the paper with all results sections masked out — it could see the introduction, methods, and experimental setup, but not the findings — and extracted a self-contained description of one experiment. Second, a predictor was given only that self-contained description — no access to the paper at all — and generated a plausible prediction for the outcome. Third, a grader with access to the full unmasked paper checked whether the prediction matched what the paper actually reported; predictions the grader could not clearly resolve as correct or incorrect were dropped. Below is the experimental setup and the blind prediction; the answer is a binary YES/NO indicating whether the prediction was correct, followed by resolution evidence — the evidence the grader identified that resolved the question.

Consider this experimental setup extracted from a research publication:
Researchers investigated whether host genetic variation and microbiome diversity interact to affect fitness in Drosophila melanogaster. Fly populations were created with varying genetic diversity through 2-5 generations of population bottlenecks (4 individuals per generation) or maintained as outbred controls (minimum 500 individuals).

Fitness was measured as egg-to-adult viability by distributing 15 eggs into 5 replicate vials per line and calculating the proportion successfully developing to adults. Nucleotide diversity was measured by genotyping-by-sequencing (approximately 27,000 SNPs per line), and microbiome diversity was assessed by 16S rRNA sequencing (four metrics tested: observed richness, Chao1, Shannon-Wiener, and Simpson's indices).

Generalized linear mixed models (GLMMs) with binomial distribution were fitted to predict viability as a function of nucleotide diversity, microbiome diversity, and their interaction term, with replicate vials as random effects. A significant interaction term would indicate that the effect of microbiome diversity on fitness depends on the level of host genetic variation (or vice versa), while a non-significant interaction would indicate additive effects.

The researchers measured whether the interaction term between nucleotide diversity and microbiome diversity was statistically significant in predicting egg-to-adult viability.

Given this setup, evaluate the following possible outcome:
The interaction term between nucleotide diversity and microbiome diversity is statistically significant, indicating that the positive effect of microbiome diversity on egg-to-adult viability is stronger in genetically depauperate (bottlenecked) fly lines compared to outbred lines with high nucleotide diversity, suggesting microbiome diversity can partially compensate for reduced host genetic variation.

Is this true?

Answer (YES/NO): NO